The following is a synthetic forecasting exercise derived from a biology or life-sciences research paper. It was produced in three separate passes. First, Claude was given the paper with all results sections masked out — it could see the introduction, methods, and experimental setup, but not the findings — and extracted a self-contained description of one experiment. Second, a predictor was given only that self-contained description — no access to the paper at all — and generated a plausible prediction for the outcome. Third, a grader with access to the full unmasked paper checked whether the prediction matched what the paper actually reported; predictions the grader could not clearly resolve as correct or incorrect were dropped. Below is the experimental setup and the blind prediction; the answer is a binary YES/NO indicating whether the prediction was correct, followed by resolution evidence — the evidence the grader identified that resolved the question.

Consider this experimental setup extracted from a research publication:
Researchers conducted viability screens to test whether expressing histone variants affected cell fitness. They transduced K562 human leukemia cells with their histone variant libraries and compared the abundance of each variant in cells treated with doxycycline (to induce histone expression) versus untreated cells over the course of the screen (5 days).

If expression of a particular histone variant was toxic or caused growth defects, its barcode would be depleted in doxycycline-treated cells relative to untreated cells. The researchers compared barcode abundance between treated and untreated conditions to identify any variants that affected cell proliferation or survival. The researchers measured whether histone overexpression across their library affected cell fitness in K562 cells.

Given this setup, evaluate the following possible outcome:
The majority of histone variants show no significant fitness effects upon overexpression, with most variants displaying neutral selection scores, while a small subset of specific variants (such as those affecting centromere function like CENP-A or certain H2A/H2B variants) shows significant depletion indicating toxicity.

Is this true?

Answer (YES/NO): NO